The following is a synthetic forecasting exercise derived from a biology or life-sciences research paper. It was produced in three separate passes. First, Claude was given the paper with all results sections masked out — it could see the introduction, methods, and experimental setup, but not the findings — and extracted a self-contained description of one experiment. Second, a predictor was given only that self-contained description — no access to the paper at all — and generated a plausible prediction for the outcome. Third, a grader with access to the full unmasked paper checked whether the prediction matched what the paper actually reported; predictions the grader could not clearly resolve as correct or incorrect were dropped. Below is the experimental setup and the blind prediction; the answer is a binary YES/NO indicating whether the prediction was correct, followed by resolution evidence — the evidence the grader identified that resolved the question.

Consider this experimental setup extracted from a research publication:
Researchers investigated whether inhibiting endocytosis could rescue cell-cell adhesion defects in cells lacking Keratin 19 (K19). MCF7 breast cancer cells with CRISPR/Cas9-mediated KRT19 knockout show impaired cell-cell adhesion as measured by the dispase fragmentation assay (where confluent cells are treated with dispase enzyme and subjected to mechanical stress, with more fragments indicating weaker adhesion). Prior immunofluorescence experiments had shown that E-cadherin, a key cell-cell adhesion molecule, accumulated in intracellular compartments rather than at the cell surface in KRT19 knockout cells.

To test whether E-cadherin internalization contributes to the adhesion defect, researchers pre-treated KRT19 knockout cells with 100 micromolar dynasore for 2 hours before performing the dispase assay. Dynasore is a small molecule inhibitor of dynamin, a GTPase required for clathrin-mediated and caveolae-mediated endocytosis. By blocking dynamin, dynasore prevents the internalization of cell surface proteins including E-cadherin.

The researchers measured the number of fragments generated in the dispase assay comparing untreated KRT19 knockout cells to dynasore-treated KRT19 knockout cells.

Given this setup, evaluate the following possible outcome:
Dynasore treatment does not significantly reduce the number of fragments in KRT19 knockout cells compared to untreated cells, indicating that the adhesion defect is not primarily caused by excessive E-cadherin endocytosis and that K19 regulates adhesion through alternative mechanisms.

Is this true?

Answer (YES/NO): NO